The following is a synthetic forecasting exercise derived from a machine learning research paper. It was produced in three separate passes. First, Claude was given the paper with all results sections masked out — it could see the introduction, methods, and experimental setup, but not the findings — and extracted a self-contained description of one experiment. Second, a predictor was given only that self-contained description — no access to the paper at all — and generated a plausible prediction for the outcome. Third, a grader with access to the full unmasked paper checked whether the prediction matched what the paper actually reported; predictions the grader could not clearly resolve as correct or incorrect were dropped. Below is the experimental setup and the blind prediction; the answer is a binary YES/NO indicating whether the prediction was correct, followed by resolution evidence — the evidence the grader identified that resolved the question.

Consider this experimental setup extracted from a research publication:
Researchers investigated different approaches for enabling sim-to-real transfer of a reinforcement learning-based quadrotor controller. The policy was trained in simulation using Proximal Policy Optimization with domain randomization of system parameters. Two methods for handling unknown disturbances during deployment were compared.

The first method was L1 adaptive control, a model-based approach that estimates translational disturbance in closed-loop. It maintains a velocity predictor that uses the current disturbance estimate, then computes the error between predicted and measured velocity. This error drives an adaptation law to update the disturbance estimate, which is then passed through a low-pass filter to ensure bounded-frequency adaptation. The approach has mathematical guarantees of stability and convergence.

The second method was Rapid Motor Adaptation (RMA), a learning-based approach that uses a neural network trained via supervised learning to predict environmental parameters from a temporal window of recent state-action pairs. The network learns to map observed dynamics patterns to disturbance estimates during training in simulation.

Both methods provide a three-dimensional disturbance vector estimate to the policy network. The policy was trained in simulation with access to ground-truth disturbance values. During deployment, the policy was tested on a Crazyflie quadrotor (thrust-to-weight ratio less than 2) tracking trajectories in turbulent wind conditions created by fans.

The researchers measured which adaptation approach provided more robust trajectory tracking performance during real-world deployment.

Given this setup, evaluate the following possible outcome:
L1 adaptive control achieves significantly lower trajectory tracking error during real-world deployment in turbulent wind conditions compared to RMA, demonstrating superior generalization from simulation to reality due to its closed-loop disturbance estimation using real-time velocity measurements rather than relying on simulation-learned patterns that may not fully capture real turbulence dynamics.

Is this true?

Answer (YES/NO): YES